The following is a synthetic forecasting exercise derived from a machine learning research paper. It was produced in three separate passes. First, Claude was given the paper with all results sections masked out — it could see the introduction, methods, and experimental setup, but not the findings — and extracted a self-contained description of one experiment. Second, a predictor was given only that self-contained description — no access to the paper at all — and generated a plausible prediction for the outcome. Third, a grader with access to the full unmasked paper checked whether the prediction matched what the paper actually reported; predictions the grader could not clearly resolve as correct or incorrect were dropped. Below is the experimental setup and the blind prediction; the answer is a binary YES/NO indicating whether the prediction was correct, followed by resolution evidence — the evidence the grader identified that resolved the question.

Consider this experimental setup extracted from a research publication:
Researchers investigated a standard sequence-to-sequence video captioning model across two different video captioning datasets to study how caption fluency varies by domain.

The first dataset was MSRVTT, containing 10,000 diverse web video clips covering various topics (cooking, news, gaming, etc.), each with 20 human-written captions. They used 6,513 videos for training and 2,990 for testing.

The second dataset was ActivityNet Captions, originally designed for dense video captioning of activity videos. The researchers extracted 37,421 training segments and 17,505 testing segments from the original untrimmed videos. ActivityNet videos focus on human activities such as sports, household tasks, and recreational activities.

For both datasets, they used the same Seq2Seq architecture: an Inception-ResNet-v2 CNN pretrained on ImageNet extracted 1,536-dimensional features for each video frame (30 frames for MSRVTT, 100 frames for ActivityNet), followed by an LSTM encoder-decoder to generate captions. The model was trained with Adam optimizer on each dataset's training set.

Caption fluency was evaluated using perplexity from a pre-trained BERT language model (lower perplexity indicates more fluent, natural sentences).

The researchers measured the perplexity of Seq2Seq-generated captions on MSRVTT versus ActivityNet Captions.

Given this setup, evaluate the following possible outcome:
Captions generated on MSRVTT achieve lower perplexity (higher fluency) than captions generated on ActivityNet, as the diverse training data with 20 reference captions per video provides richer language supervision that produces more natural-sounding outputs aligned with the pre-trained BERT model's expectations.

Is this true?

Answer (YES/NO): NO